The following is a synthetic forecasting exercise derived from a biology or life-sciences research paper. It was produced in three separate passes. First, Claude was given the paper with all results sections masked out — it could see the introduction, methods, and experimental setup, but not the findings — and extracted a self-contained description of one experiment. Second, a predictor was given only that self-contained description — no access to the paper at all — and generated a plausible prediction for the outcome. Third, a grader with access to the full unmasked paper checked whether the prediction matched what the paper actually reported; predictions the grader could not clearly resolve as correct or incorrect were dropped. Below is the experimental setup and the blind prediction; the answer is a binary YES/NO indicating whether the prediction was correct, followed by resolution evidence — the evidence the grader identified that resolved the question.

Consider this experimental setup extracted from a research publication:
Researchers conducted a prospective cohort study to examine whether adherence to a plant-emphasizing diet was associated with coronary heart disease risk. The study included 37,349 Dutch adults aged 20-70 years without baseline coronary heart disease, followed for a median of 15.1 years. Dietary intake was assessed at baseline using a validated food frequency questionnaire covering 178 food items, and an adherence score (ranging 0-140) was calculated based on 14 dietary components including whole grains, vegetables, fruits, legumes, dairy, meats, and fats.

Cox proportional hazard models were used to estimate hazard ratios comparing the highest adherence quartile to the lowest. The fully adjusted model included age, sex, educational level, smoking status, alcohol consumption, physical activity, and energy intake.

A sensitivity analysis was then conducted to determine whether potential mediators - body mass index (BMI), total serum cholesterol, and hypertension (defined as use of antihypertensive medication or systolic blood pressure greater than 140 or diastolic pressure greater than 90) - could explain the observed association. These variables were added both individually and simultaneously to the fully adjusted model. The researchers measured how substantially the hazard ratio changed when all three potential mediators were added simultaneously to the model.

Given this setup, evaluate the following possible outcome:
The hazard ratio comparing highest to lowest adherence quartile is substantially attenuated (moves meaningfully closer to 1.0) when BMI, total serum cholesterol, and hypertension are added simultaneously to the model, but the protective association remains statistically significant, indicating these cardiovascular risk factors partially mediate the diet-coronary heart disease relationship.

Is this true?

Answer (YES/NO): NO